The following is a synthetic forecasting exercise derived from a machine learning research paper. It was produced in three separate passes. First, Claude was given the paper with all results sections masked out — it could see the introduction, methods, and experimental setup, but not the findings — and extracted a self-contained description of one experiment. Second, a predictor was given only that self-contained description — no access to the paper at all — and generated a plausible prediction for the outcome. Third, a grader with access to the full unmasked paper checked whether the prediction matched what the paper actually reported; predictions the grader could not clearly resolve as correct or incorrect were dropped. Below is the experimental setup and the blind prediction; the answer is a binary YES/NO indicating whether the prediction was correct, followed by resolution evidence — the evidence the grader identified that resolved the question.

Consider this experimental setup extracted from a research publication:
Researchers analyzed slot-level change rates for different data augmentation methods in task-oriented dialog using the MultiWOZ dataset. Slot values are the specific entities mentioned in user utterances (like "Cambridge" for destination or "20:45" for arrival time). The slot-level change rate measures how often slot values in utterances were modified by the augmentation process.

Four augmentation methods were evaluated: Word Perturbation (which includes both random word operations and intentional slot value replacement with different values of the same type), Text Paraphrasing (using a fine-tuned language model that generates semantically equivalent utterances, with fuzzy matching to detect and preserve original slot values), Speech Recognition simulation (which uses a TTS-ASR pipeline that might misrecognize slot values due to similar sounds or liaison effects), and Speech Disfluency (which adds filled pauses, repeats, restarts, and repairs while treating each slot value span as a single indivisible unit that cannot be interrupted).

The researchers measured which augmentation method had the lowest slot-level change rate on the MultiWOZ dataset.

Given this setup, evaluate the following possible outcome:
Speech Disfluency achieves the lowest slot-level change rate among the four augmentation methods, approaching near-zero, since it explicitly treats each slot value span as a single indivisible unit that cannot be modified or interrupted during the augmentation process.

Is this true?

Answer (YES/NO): YES